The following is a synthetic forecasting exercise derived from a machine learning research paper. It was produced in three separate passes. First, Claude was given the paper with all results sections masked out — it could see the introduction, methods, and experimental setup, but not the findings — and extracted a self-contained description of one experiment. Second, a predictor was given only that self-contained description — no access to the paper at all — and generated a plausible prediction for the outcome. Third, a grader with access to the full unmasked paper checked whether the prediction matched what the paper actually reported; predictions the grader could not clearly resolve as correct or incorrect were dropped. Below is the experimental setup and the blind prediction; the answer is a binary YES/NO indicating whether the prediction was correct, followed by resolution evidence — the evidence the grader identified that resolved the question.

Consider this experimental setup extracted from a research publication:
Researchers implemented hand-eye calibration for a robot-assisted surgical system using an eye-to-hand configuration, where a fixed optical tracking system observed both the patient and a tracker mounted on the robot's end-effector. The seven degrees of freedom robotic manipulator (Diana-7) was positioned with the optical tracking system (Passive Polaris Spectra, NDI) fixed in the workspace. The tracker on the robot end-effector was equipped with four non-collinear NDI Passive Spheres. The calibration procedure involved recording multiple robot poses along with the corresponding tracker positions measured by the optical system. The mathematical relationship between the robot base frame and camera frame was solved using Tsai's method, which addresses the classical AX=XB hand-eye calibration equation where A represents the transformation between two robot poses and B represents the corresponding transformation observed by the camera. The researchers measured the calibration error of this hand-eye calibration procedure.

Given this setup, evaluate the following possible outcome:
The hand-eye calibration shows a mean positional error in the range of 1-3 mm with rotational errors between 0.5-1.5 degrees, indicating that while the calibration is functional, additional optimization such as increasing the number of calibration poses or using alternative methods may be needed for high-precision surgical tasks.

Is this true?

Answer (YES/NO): NO